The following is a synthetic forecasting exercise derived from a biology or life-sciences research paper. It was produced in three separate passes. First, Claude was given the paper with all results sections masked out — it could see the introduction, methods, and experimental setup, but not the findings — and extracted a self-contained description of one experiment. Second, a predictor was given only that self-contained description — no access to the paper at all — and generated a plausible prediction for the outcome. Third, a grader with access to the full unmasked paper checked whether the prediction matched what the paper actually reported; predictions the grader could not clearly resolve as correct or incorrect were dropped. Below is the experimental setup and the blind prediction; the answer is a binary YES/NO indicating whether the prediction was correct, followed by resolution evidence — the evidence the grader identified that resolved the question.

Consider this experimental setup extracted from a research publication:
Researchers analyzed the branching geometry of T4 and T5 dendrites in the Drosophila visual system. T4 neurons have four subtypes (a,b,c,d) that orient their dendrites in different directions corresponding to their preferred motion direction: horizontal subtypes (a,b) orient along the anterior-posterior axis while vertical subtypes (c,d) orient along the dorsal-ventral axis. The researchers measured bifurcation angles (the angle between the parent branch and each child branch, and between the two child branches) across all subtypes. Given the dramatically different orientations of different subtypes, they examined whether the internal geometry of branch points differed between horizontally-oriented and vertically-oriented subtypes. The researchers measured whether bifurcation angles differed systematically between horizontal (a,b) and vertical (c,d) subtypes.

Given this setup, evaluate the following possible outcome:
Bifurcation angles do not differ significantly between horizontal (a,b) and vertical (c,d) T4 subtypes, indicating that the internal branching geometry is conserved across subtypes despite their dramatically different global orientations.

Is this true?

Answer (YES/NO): YES